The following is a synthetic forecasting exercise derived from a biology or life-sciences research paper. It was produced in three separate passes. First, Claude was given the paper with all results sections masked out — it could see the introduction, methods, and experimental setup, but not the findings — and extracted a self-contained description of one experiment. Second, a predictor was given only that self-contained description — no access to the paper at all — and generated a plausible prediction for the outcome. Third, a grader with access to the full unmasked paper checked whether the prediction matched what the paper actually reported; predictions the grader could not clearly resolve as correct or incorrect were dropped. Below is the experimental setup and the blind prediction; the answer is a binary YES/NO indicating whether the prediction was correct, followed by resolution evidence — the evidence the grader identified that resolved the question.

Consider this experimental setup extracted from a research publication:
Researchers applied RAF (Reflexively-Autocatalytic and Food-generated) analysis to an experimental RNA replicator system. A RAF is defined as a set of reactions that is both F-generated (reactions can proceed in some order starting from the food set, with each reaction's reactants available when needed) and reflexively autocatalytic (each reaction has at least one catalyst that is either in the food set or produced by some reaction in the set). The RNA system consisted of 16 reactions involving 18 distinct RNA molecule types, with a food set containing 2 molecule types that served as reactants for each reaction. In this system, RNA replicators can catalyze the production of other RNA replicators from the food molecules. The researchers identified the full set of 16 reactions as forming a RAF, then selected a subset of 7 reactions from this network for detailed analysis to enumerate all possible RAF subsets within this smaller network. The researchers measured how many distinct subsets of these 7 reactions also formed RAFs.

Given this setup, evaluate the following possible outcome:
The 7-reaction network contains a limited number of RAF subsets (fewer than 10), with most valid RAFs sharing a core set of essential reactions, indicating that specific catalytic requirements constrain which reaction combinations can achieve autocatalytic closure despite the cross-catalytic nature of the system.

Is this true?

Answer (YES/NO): NO